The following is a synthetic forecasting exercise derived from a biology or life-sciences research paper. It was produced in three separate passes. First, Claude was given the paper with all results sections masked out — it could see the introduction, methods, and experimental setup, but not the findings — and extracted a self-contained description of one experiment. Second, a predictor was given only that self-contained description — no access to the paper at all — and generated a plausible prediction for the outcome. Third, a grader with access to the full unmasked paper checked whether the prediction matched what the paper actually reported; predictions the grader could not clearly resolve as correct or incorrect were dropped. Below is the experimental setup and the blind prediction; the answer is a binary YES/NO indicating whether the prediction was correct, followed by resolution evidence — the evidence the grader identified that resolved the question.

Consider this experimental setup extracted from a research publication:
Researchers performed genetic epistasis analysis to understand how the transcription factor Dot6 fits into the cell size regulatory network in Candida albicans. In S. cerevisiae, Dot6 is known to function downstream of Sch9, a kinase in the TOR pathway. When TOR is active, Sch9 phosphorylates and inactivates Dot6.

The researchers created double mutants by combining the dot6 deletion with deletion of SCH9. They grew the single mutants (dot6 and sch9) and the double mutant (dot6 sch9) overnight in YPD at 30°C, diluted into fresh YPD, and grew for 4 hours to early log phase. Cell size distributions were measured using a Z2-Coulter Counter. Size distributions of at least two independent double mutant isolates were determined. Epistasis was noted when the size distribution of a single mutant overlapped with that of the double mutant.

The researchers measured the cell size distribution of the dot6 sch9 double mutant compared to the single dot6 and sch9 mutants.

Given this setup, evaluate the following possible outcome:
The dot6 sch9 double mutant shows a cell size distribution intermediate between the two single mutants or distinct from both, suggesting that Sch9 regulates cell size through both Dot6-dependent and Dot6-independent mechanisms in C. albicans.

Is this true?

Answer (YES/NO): NO